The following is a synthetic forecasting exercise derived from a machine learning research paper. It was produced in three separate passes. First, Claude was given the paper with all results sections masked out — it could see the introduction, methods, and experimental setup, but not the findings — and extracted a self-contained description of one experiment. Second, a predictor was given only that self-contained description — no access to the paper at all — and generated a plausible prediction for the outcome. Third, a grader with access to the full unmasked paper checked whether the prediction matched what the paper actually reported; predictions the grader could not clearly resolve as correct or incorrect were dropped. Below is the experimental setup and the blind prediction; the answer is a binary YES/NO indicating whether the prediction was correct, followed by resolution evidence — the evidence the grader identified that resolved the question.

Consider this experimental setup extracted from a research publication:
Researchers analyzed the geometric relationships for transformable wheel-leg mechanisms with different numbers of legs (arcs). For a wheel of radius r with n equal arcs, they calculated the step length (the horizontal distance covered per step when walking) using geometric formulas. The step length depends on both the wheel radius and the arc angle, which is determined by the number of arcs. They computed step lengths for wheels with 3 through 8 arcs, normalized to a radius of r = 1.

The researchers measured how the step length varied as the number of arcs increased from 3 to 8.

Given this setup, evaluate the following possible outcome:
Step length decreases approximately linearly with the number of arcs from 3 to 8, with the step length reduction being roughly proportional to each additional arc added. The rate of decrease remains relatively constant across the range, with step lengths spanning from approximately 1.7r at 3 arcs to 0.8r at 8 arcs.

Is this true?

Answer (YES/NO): NO